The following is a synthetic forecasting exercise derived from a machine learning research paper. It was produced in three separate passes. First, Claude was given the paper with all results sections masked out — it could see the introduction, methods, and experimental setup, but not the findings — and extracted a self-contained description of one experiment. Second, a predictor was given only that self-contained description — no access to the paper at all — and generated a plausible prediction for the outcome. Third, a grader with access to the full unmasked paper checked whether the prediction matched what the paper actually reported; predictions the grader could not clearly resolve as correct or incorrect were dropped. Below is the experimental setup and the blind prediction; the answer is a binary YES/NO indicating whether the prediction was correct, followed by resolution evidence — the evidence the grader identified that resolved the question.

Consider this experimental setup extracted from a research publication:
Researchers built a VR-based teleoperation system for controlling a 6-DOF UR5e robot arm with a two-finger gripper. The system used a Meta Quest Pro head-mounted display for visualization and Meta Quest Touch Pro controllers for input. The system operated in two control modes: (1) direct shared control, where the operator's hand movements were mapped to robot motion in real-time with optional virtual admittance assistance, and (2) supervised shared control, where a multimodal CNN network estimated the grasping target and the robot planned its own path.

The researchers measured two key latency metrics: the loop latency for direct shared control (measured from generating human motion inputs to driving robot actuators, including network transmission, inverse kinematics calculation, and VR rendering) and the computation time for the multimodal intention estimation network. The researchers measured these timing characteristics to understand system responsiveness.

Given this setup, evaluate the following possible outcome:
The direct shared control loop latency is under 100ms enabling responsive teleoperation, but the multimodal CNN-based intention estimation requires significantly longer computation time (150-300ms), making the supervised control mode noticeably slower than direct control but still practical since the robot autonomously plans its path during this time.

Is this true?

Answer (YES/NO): YES